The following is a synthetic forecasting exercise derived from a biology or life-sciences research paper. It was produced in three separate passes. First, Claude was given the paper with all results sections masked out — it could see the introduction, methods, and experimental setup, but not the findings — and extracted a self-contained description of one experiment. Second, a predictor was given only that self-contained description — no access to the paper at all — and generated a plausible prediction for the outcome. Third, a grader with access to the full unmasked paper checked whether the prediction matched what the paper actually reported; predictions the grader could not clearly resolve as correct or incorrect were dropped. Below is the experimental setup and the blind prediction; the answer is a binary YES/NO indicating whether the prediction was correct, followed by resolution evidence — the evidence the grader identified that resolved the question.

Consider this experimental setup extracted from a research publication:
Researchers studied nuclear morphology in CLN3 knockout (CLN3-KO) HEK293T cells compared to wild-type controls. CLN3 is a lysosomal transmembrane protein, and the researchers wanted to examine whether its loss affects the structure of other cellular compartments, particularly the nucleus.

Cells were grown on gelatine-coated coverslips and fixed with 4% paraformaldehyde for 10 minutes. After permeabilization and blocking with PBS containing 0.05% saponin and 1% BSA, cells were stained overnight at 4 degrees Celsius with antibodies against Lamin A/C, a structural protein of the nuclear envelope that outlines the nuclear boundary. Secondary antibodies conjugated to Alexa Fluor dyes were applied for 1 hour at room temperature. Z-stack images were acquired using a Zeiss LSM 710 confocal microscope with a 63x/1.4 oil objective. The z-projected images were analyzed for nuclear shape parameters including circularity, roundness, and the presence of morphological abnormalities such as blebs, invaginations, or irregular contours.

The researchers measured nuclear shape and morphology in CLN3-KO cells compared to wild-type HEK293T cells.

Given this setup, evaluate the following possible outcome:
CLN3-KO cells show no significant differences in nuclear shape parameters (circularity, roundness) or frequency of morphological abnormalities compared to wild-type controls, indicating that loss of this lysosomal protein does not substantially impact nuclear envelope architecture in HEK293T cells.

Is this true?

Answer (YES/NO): NO